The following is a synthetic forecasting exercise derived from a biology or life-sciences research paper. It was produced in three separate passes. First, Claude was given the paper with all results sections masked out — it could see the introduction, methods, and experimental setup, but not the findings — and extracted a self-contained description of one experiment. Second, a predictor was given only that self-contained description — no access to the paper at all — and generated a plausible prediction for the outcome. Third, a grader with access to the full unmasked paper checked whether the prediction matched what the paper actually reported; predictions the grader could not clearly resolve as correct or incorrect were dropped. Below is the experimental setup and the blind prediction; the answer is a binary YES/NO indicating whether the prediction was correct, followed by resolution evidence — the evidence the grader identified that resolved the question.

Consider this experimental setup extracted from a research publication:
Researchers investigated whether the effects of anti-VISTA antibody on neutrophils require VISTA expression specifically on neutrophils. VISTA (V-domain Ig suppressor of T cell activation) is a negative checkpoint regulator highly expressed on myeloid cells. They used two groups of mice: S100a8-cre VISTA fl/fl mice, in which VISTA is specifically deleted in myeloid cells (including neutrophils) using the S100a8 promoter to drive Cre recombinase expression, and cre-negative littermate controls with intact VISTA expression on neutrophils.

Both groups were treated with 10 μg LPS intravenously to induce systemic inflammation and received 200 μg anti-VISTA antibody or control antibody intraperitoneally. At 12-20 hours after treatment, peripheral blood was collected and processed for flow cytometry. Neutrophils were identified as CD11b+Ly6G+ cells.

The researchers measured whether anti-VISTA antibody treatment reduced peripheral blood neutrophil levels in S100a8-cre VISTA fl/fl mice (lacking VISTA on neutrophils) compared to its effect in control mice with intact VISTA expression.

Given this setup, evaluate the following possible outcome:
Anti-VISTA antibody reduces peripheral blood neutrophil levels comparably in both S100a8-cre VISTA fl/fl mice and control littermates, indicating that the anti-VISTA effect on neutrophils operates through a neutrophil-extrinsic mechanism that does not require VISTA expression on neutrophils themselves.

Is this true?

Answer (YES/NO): NO